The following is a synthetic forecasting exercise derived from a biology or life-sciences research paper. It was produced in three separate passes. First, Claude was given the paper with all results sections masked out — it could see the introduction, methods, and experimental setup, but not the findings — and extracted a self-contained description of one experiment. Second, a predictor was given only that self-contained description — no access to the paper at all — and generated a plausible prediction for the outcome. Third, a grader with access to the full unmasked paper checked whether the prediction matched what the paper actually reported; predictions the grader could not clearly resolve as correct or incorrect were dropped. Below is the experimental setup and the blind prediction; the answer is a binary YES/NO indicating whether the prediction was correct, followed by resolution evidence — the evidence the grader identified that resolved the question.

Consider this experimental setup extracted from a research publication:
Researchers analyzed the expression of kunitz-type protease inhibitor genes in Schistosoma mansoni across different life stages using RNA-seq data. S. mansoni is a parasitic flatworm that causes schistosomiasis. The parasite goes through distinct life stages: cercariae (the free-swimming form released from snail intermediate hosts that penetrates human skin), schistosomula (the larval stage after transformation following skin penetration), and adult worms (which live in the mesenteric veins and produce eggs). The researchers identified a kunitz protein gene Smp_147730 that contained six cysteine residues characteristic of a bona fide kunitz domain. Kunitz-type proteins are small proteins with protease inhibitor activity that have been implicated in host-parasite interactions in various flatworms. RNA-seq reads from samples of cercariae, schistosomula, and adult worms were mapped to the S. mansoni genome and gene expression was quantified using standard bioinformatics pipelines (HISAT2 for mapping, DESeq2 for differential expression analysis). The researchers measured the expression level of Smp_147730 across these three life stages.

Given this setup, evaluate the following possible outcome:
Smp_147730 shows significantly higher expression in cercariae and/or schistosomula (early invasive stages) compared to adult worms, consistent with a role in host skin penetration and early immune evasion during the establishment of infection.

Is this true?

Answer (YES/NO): NO